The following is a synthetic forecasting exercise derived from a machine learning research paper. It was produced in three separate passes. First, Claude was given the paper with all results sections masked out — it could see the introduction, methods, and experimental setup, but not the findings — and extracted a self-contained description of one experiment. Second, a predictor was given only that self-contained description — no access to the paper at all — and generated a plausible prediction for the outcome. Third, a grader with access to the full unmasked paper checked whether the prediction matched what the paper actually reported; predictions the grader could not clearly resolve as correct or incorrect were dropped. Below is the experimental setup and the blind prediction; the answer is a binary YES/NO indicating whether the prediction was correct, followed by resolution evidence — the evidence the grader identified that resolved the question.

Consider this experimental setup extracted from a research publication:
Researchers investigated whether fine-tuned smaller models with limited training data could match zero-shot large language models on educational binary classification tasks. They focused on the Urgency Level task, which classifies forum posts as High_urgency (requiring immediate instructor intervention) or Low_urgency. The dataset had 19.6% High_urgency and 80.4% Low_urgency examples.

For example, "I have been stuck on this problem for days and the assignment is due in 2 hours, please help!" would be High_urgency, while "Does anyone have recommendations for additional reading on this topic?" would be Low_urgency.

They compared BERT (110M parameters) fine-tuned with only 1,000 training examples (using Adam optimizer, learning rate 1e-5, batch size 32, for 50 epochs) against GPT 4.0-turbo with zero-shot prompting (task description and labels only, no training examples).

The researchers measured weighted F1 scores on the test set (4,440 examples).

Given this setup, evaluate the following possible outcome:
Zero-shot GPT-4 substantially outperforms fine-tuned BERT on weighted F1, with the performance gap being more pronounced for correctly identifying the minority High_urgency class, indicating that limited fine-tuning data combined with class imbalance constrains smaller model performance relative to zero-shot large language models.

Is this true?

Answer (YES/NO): NO